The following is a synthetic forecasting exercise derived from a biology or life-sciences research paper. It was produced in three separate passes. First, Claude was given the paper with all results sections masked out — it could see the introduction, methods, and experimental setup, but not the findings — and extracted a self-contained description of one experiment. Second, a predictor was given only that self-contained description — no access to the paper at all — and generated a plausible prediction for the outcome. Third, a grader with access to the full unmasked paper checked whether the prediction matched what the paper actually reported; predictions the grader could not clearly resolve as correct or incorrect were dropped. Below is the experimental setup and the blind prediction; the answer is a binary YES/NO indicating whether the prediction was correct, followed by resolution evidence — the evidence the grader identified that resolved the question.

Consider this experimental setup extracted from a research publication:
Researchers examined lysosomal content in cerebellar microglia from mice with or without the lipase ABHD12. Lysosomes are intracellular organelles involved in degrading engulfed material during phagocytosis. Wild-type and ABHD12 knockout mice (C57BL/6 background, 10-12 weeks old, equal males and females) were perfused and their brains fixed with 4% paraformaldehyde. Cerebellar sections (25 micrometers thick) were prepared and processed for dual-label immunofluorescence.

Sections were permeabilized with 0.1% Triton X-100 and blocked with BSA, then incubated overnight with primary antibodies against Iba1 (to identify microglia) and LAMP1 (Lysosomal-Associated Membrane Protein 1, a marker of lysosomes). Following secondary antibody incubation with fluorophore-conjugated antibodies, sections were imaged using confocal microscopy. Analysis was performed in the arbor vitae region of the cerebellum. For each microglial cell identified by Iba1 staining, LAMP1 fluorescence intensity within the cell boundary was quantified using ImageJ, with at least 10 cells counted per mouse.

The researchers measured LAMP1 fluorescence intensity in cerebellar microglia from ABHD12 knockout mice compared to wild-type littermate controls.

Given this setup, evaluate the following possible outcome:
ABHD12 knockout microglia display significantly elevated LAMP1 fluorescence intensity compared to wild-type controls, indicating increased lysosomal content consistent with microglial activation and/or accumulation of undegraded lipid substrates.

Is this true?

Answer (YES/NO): YES